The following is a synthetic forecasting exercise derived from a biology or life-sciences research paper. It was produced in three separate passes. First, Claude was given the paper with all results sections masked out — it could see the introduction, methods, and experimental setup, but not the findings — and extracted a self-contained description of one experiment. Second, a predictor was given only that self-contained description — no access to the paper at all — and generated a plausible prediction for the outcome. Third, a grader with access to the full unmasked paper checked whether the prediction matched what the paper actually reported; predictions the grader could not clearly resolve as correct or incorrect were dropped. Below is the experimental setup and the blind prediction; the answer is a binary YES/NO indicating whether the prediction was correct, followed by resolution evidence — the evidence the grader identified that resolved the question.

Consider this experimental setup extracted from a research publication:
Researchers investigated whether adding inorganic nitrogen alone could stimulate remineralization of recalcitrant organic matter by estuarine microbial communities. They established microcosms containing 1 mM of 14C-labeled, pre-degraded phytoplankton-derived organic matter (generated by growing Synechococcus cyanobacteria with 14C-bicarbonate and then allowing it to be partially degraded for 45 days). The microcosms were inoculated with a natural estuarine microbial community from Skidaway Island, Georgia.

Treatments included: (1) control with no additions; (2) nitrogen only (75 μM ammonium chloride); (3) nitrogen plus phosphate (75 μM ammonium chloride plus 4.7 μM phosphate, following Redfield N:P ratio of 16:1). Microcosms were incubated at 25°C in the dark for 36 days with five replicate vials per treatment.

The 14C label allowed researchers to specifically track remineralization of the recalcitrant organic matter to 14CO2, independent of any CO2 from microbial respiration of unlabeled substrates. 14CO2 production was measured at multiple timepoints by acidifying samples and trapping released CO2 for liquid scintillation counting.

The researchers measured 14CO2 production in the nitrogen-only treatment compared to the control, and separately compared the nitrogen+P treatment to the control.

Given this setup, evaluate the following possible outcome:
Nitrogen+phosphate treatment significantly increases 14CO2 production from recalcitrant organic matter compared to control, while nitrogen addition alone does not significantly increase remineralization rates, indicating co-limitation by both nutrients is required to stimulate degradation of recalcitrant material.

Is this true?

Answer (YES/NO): NO